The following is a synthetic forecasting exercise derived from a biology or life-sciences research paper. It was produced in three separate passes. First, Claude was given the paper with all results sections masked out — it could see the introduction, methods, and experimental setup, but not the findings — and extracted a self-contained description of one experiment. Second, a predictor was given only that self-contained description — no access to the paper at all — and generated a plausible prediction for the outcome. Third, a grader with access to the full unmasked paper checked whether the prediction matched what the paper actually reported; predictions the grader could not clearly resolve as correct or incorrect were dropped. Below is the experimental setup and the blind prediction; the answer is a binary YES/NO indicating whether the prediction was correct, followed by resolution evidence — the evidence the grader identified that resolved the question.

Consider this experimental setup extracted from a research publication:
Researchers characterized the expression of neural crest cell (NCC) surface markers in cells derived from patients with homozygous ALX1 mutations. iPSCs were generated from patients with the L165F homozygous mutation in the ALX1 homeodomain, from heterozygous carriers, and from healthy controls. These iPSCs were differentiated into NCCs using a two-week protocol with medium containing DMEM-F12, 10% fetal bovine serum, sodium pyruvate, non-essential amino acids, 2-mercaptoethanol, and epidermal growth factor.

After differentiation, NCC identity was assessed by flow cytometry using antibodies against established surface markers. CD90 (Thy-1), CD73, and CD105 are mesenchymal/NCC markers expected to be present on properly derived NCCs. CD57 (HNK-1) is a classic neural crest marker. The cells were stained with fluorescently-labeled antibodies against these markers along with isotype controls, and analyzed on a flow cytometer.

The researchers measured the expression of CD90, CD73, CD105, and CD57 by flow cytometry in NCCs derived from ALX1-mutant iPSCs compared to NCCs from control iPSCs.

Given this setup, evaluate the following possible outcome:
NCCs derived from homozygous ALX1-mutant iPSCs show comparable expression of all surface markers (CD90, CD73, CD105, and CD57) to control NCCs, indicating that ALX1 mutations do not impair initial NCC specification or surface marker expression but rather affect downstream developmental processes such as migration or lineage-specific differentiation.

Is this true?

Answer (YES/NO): NO